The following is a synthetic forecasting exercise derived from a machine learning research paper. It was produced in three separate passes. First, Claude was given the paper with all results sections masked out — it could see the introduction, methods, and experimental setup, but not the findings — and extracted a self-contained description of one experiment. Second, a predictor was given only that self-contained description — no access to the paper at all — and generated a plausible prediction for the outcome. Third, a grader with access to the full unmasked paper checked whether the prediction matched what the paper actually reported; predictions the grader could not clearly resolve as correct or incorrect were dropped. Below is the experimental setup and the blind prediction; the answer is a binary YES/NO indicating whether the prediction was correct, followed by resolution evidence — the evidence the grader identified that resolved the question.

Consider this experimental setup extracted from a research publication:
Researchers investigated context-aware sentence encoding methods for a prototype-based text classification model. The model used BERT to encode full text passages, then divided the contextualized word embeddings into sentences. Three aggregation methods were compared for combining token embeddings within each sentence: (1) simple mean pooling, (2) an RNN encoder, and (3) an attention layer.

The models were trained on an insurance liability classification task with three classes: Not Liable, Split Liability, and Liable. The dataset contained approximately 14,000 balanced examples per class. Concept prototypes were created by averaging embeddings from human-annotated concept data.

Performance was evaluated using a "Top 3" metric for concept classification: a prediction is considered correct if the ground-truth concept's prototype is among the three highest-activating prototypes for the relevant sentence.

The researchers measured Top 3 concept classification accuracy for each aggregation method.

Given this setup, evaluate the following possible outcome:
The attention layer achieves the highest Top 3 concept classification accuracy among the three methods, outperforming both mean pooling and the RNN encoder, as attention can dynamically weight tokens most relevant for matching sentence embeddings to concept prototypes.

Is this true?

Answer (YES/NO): NO